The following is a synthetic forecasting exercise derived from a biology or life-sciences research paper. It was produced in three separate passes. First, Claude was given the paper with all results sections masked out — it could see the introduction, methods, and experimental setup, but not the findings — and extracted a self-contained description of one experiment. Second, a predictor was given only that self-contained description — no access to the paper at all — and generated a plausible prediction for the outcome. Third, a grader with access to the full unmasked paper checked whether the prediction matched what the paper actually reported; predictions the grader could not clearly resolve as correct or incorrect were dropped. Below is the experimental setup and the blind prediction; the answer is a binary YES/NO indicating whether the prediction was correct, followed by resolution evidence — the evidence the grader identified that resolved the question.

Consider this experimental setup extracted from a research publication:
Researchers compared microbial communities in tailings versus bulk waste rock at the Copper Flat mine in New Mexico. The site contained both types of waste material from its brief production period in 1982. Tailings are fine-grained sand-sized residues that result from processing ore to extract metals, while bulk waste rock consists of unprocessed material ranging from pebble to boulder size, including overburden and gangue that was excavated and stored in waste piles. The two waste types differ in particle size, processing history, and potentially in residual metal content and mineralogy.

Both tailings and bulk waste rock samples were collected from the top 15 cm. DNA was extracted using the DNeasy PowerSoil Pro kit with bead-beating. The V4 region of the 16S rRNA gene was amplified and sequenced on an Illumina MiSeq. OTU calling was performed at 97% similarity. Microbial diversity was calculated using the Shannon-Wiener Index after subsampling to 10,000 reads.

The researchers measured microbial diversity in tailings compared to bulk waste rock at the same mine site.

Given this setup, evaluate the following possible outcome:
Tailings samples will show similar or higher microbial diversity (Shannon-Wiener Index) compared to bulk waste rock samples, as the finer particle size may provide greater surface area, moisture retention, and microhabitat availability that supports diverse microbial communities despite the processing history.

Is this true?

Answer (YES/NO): NO